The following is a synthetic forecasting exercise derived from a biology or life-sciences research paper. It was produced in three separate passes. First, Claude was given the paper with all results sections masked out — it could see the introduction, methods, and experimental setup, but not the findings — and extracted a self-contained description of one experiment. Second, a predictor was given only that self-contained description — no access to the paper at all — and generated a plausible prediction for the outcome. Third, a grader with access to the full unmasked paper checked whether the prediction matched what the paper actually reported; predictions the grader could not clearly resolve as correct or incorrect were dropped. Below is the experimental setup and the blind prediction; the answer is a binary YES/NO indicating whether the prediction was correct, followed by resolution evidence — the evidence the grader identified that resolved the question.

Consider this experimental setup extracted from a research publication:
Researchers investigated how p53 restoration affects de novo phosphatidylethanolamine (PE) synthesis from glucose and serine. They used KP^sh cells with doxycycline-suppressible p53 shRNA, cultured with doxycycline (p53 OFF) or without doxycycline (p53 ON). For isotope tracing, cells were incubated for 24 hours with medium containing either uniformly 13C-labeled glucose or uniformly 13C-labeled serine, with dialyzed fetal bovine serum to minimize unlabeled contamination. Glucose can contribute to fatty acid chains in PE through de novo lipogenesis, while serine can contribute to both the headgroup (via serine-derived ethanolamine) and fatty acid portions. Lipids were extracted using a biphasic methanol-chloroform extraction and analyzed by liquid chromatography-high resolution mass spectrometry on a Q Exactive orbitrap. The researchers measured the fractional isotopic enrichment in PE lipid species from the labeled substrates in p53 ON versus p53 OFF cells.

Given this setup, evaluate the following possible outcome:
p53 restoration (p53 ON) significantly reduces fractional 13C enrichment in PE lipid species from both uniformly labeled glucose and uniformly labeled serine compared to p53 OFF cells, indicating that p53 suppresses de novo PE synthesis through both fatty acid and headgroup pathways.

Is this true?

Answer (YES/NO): NO